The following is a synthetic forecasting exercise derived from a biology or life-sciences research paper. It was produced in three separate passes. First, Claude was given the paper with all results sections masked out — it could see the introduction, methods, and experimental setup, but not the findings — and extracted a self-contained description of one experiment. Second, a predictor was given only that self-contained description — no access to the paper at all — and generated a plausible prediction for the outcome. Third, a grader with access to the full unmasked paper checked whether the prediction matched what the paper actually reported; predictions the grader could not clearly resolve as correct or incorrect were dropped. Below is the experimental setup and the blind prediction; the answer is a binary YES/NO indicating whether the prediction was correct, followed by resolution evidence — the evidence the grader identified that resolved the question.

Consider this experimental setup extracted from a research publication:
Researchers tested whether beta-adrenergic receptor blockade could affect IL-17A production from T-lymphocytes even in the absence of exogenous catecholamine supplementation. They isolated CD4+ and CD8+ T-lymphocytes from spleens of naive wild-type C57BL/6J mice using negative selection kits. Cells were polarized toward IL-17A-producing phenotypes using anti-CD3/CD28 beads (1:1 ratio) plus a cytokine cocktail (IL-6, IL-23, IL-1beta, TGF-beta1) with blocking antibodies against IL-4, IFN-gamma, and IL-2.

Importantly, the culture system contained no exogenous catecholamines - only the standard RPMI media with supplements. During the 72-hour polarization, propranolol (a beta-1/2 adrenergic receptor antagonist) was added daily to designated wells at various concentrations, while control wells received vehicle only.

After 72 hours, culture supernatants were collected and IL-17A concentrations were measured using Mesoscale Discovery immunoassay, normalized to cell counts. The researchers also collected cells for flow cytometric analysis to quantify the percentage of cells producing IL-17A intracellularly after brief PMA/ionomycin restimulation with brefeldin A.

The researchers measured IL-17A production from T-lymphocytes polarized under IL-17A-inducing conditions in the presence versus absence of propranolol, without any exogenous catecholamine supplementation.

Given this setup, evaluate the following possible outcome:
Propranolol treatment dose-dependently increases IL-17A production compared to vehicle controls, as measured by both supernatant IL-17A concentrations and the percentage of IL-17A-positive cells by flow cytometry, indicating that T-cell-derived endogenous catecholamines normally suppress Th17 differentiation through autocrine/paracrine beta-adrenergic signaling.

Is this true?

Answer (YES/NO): NO